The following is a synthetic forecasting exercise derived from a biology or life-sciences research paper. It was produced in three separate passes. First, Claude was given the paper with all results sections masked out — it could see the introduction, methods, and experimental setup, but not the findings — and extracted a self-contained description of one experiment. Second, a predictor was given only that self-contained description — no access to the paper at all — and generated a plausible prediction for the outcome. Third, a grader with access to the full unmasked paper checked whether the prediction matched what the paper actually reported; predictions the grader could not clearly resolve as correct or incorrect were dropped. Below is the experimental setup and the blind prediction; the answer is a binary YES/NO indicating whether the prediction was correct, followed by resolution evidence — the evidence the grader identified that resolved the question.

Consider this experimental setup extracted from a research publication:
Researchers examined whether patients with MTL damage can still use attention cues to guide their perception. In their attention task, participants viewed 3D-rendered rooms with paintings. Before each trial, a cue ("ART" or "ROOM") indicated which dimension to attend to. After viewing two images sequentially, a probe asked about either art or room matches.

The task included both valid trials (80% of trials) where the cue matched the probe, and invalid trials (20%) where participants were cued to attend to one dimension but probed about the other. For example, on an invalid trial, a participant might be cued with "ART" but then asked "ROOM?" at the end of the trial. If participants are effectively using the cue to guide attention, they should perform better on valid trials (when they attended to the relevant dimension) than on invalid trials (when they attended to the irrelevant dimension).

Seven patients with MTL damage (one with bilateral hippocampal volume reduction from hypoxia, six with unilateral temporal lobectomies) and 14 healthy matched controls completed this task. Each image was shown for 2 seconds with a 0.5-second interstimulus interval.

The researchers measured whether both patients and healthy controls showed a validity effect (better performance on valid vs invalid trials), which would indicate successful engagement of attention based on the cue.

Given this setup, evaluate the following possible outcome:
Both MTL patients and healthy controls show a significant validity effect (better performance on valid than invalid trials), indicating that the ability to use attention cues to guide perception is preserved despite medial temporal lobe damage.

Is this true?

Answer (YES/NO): YES